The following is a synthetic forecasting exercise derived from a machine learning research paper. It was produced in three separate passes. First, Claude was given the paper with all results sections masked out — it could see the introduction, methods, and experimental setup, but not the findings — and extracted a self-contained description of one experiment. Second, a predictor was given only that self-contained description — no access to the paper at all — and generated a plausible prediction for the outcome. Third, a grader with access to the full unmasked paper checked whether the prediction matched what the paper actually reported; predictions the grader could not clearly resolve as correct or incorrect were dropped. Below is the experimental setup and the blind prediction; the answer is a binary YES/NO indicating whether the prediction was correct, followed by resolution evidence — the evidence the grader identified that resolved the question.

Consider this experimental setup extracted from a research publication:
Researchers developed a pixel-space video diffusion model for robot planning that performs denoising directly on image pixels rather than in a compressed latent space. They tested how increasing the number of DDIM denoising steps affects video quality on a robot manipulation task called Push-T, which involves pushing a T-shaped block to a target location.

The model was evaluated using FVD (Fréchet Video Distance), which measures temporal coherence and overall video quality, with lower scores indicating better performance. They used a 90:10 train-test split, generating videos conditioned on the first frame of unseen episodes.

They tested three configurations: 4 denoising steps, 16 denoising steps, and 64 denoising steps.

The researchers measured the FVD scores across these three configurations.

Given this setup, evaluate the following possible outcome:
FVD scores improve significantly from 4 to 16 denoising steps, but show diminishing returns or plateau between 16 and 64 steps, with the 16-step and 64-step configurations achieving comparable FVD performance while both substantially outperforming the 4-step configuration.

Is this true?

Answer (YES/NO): YES